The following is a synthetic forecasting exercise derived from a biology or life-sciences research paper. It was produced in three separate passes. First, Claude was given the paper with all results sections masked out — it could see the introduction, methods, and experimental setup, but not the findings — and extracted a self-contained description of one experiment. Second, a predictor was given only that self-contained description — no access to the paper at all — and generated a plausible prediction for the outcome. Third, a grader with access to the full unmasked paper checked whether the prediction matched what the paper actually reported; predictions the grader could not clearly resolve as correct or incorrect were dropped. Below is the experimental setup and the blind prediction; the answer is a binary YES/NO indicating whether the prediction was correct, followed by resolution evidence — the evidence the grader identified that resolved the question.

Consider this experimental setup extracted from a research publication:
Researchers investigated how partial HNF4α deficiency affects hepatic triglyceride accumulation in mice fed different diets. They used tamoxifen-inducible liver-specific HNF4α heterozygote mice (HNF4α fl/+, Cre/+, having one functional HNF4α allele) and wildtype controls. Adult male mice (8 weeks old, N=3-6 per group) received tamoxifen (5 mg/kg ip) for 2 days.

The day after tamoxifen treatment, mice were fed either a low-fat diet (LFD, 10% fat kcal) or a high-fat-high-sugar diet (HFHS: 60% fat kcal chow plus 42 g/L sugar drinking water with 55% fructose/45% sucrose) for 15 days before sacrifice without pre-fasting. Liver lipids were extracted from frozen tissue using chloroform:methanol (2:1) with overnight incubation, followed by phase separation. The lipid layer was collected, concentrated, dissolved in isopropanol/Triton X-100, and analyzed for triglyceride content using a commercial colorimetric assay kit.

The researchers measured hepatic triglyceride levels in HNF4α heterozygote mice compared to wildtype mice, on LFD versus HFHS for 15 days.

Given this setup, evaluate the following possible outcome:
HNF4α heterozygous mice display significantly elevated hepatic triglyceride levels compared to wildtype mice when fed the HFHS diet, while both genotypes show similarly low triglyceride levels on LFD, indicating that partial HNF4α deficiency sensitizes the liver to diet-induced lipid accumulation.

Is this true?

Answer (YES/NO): YES